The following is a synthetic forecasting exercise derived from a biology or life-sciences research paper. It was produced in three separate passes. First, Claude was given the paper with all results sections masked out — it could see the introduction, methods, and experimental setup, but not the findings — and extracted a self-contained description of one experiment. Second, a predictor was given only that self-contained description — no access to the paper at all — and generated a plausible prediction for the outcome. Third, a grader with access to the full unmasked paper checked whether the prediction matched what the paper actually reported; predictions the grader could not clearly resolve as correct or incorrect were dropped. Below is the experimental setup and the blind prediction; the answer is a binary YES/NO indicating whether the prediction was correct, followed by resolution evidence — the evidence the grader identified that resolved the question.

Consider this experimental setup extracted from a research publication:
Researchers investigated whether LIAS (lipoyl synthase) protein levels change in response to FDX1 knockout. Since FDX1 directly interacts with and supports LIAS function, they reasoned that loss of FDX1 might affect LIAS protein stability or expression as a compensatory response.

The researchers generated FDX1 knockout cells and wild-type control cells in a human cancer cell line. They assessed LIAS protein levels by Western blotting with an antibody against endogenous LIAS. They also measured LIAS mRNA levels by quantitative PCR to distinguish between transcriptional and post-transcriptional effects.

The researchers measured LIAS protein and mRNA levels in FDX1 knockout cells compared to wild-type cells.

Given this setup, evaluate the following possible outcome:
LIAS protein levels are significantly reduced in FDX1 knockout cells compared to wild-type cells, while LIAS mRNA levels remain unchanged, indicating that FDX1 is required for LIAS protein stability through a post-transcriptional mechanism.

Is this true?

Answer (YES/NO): NO